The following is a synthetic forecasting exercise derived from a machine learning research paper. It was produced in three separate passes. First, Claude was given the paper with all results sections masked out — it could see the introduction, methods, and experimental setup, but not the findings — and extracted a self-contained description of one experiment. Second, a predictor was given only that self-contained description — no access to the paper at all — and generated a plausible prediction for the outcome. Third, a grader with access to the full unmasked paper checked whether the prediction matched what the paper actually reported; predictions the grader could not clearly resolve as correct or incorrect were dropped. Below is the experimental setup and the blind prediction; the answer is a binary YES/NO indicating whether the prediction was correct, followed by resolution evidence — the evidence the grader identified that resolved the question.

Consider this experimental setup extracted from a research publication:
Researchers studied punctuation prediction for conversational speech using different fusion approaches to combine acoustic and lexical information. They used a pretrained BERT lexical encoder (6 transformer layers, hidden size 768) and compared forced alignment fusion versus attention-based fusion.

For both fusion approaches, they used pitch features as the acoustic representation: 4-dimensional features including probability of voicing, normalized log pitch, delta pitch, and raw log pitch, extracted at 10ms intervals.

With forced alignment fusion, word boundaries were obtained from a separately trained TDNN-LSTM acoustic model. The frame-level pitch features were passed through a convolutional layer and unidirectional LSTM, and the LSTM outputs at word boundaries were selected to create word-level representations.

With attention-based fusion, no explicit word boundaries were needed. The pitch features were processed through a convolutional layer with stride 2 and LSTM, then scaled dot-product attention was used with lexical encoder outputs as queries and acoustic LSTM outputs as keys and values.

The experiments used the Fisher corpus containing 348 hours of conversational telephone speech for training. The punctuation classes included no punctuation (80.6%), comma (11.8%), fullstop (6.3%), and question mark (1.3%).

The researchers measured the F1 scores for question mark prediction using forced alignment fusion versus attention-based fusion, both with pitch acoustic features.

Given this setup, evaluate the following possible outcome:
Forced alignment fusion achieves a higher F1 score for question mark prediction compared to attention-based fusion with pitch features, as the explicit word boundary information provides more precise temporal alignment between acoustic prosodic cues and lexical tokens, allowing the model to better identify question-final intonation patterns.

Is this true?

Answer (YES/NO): YES